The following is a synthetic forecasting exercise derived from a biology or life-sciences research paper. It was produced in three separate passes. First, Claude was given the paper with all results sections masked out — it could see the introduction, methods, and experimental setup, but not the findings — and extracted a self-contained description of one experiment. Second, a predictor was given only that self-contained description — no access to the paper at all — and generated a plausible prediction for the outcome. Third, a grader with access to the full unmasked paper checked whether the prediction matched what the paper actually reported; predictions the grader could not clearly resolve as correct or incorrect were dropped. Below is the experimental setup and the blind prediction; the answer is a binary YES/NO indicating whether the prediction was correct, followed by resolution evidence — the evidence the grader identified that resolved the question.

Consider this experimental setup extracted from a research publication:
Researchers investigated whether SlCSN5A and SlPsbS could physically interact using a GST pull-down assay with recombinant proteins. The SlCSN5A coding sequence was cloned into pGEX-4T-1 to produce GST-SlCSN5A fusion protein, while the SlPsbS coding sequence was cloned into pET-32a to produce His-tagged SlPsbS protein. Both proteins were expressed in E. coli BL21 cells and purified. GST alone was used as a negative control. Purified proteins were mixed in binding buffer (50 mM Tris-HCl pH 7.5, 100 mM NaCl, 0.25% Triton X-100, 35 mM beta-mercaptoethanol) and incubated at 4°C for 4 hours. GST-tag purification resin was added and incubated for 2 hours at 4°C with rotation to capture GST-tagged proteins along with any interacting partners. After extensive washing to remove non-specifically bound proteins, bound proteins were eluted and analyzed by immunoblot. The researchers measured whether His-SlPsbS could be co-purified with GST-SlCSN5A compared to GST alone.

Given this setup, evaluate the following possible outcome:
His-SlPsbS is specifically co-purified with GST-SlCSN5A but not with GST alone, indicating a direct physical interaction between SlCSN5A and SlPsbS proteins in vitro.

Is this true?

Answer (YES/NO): YES